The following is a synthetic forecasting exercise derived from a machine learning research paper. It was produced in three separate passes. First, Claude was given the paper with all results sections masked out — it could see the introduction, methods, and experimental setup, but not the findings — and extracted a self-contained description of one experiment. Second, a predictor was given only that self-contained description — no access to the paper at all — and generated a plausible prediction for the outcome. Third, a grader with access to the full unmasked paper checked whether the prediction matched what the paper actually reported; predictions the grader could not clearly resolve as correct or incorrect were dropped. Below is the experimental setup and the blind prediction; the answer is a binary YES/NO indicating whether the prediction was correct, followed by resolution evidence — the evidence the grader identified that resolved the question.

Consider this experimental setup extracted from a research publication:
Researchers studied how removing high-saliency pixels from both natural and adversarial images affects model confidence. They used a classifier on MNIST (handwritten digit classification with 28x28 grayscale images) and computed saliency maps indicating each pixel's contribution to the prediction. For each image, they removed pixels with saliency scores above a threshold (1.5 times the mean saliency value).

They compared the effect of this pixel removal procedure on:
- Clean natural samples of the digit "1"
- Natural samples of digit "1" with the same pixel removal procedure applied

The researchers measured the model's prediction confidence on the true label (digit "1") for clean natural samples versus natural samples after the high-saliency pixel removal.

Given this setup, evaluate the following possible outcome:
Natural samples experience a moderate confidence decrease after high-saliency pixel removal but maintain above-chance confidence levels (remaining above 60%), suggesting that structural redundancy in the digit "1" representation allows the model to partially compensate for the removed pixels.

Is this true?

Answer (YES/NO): NO